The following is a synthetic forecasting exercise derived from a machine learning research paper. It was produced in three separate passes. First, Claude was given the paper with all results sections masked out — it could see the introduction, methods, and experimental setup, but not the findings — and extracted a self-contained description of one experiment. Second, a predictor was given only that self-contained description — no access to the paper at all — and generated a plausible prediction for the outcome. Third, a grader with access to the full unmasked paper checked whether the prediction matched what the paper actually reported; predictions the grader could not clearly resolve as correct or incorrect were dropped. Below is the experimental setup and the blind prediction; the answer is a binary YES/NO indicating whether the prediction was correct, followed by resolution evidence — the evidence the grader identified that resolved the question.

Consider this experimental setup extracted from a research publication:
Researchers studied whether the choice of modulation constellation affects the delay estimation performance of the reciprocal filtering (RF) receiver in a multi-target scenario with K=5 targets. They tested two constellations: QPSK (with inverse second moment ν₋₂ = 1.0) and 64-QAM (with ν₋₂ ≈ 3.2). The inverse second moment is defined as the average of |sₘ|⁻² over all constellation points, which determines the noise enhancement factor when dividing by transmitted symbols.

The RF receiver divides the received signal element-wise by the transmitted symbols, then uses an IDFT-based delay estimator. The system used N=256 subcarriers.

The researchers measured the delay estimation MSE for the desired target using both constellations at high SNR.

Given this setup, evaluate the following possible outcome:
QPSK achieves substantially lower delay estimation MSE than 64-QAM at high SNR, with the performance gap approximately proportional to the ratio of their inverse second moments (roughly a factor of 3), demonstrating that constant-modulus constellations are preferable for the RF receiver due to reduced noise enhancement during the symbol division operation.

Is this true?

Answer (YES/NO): YES